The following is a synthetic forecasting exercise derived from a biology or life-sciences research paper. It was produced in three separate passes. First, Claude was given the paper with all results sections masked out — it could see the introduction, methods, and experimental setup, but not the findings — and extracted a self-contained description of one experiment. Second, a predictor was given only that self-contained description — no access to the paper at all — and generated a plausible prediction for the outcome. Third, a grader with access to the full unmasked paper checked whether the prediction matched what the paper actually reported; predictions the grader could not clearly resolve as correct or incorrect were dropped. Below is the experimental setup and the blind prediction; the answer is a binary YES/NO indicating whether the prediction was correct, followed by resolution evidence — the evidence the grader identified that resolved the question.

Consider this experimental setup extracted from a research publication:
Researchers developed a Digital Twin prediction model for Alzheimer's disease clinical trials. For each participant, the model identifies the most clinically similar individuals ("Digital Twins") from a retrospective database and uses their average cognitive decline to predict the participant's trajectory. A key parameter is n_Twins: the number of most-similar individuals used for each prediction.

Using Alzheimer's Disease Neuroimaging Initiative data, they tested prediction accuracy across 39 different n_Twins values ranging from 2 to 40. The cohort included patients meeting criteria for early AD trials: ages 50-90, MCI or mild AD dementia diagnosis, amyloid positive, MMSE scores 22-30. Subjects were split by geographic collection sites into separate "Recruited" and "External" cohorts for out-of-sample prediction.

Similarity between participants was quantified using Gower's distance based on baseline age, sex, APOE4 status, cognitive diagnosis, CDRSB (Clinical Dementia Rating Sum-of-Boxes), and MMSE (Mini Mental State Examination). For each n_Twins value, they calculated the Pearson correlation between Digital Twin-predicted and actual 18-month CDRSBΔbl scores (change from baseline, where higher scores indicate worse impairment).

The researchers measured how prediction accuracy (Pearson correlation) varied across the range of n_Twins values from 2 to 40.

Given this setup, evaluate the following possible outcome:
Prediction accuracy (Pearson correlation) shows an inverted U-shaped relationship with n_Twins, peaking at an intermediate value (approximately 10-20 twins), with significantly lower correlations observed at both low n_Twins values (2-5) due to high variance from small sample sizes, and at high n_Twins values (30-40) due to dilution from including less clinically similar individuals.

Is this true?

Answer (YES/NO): NO